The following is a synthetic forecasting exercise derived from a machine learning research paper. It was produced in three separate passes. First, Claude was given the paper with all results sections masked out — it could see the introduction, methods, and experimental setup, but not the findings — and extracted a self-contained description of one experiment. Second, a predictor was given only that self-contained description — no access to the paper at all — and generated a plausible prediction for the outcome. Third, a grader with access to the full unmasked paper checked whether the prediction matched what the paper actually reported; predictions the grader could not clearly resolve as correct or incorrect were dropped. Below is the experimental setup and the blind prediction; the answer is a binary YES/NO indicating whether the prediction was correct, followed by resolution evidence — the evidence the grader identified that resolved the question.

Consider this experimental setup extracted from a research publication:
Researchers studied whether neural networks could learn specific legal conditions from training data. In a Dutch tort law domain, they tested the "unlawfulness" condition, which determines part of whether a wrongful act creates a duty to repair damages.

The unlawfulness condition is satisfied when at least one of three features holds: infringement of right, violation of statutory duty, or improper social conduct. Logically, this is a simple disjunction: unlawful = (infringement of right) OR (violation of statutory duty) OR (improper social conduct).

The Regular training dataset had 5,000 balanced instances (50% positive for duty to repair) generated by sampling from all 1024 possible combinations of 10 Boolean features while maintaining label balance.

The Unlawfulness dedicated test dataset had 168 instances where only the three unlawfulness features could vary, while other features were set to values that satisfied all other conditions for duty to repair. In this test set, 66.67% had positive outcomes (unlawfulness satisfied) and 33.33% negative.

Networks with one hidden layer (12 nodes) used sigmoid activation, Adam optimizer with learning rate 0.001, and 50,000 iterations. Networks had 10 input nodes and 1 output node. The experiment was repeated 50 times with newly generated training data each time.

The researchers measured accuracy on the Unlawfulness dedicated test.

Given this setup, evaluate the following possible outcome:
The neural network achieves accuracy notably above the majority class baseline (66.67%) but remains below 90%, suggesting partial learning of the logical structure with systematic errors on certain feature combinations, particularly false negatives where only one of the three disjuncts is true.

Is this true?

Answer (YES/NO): NO